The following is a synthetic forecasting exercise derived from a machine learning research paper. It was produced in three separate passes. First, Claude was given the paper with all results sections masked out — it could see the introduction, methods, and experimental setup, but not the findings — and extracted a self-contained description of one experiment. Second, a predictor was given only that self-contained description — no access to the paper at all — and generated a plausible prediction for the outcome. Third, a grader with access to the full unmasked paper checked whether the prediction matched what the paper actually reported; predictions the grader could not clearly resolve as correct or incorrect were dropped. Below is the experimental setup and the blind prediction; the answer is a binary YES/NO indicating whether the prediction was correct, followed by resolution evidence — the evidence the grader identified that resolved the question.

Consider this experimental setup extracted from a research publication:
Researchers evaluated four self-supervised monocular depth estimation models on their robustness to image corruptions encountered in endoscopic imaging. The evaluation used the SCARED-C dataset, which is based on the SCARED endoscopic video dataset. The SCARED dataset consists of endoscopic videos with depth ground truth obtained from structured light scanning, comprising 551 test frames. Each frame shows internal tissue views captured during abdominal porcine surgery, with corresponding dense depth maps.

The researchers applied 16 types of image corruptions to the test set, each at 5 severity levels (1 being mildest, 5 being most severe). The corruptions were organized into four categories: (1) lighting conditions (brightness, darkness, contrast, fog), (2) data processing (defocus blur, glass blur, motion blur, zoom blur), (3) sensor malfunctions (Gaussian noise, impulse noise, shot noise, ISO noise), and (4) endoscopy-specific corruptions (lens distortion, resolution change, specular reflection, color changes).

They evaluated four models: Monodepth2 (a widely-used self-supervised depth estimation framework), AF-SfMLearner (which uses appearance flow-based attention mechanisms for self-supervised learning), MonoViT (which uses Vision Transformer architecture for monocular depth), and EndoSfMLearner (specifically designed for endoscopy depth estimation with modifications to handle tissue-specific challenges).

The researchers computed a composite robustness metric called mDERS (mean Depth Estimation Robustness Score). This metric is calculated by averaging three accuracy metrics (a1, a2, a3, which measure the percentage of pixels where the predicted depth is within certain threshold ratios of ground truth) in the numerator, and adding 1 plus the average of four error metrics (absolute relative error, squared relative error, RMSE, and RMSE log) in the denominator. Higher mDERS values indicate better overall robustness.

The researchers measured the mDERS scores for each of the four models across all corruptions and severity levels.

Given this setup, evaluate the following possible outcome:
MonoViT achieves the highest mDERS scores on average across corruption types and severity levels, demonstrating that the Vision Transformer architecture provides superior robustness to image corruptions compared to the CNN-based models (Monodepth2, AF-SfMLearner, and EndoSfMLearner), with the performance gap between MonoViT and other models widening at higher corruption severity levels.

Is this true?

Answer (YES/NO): NO